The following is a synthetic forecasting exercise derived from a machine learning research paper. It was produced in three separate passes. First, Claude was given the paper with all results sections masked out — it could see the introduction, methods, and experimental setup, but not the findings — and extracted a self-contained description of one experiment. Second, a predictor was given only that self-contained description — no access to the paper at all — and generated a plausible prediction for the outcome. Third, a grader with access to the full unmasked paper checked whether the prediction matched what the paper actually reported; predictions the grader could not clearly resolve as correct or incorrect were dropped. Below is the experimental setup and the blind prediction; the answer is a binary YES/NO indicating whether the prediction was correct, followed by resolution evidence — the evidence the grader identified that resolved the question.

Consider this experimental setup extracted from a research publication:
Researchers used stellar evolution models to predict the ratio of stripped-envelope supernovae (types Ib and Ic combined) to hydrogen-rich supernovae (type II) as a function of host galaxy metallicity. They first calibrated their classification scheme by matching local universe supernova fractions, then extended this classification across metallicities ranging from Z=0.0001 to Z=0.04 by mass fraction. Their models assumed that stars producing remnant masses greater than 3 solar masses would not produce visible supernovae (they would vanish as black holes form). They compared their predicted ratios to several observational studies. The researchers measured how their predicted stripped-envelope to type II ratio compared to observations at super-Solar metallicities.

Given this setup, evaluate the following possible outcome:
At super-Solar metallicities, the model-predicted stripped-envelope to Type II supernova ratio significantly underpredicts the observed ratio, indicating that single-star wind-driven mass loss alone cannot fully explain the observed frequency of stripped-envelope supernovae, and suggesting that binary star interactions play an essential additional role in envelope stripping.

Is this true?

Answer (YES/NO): NO